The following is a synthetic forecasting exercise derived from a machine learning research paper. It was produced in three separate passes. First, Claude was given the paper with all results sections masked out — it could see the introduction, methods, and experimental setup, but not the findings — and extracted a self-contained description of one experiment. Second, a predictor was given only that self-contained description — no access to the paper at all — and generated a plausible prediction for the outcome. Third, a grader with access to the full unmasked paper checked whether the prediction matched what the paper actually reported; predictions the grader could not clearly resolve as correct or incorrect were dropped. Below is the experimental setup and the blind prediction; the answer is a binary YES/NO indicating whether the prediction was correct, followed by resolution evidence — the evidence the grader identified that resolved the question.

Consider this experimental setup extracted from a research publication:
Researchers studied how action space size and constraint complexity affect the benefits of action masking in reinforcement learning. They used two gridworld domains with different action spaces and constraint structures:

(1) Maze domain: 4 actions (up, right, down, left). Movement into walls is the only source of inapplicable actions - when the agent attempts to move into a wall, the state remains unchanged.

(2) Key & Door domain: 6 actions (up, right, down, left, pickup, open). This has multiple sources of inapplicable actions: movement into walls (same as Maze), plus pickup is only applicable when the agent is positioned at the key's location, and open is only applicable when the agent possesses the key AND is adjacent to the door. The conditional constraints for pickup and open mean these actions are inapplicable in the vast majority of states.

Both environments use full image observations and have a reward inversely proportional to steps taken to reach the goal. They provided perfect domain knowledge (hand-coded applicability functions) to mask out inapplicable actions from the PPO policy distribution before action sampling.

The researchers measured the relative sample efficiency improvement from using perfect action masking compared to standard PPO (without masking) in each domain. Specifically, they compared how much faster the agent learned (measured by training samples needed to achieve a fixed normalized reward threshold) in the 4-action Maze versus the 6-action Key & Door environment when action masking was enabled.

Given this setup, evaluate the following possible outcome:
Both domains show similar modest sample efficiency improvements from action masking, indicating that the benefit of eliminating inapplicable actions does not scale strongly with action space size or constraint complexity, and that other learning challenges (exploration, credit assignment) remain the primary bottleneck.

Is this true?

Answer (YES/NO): NO